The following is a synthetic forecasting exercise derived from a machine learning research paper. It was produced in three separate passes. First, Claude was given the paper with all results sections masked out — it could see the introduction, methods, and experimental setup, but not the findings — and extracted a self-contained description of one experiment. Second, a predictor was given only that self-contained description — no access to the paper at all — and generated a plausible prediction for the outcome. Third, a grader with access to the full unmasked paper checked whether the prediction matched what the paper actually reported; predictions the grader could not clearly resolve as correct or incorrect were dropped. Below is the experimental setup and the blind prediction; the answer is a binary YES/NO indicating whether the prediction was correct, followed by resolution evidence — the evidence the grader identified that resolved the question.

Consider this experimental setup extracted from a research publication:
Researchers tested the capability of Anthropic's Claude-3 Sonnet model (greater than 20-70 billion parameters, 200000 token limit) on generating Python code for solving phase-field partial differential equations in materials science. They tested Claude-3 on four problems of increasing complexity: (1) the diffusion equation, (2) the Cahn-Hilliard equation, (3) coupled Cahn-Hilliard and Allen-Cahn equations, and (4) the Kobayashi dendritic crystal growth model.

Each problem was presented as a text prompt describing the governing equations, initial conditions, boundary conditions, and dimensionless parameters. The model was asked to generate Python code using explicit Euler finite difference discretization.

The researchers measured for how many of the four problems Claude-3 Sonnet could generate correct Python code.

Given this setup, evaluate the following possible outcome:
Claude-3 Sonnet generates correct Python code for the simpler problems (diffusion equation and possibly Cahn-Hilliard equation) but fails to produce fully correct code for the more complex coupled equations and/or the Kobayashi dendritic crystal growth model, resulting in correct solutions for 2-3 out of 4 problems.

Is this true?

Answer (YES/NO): YES